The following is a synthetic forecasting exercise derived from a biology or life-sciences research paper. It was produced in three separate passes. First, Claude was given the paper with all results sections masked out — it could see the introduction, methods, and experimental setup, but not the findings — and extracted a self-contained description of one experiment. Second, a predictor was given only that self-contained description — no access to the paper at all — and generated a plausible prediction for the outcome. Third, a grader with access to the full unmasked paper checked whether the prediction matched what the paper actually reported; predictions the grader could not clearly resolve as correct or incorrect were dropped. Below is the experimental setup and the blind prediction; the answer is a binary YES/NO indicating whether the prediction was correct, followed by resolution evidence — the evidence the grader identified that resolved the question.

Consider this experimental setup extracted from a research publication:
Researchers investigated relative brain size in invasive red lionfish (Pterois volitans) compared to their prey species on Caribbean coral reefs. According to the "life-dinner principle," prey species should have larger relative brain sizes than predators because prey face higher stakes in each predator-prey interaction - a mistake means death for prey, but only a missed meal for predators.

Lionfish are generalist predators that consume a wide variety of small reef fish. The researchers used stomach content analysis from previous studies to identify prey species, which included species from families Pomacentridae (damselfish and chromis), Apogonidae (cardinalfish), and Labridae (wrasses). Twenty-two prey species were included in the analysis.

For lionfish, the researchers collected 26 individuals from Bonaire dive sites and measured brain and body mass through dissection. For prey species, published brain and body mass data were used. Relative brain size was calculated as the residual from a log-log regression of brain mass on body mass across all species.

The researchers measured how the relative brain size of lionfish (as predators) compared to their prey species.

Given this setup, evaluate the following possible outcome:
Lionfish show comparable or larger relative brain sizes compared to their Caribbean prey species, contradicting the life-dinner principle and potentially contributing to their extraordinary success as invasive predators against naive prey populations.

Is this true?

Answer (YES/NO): NO